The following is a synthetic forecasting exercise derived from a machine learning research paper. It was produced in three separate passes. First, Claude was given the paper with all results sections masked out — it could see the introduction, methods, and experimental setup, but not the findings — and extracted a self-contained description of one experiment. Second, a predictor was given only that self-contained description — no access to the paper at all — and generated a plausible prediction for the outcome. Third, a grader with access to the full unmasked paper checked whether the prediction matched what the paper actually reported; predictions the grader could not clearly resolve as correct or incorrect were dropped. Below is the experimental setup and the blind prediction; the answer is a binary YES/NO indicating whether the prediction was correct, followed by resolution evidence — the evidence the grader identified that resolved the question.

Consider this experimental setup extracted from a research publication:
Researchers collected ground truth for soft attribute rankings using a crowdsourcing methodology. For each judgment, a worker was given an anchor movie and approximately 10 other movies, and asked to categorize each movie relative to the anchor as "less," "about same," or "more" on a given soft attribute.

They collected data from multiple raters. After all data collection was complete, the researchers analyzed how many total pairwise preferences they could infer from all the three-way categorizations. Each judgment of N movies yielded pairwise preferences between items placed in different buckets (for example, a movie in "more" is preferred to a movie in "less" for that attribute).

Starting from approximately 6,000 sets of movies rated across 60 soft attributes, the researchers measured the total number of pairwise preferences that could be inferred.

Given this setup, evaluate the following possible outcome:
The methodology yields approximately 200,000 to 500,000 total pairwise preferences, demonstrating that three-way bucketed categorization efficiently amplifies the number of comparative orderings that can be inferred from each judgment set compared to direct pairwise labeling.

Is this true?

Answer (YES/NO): YES